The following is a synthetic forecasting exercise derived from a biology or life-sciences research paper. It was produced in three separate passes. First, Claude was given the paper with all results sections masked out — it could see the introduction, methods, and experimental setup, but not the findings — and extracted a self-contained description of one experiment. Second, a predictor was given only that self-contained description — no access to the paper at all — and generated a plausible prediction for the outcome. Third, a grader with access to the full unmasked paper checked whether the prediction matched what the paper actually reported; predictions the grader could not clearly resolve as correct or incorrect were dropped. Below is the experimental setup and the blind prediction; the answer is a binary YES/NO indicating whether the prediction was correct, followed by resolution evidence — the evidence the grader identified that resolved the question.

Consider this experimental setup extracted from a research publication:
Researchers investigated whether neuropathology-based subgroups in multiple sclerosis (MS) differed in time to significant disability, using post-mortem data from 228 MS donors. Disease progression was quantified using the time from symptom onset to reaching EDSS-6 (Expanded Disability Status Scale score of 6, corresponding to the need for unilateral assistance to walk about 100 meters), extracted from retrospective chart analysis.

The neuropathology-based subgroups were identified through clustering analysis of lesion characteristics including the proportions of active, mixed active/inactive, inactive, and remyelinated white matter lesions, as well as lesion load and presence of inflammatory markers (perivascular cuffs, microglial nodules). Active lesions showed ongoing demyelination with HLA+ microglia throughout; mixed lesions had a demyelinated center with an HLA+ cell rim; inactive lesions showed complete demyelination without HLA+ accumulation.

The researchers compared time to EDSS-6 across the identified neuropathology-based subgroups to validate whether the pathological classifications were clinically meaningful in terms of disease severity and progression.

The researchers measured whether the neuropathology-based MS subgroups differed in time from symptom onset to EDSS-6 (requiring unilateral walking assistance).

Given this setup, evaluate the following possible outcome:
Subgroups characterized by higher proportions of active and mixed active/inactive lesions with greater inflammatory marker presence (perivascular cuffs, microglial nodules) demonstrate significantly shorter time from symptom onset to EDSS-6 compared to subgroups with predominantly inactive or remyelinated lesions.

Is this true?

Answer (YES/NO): YES